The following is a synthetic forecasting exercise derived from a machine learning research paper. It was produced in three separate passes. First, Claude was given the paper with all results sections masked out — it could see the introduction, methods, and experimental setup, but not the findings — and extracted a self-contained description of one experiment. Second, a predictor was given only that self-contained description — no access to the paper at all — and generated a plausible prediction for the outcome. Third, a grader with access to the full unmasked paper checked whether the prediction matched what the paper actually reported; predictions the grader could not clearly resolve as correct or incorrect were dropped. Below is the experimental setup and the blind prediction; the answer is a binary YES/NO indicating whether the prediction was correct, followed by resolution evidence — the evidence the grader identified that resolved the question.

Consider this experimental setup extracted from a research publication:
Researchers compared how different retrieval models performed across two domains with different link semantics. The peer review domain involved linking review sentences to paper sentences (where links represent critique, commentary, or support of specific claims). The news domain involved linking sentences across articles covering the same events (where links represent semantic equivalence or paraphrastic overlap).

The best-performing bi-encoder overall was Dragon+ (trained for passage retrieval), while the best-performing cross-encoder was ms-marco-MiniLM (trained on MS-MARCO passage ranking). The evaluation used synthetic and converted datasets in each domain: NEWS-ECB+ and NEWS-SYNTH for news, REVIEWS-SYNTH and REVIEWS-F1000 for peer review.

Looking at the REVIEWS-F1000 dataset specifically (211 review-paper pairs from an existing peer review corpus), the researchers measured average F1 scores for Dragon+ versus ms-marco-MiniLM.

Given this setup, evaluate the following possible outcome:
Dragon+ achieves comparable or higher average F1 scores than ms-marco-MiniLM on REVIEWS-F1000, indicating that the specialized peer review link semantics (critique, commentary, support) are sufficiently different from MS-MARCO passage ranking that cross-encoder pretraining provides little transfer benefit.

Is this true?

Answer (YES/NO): YES